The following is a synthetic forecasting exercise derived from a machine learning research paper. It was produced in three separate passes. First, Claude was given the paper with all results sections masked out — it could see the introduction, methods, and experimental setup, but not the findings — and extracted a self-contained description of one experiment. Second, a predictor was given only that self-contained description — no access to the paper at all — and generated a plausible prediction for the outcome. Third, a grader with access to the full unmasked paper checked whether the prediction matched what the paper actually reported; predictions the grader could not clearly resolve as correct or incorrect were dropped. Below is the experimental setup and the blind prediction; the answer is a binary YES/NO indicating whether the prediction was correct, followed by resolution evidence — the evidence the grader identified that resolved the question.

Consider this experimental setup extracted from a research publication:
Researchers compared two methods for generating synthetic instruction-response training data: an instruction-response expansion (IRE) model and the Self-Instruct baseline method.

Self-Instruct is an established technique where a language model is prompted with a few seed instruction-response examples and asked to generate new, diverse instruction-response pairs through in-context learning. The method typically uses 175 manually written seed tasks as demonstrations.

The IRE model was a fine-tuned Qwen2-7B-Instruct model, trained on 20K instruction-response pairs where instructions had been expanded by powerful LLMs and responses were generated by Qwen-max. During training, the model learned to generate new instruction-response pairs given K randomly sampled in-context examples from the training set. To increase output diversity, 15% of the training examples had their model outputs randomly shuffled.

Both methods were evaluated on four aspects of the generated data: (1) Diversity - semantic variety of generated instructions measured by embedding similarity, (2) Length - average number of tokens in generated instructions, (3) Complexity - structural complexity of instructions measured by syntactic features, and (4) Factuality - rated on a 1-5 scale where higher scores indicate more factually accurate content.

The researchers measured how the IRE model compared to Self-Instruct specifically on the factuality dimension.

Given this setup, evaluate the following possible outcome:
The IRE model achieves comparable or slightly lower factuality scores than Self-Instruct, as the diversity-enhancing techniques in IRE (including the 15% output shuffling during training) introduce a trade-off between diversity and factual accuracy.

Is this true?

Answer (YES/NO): YES